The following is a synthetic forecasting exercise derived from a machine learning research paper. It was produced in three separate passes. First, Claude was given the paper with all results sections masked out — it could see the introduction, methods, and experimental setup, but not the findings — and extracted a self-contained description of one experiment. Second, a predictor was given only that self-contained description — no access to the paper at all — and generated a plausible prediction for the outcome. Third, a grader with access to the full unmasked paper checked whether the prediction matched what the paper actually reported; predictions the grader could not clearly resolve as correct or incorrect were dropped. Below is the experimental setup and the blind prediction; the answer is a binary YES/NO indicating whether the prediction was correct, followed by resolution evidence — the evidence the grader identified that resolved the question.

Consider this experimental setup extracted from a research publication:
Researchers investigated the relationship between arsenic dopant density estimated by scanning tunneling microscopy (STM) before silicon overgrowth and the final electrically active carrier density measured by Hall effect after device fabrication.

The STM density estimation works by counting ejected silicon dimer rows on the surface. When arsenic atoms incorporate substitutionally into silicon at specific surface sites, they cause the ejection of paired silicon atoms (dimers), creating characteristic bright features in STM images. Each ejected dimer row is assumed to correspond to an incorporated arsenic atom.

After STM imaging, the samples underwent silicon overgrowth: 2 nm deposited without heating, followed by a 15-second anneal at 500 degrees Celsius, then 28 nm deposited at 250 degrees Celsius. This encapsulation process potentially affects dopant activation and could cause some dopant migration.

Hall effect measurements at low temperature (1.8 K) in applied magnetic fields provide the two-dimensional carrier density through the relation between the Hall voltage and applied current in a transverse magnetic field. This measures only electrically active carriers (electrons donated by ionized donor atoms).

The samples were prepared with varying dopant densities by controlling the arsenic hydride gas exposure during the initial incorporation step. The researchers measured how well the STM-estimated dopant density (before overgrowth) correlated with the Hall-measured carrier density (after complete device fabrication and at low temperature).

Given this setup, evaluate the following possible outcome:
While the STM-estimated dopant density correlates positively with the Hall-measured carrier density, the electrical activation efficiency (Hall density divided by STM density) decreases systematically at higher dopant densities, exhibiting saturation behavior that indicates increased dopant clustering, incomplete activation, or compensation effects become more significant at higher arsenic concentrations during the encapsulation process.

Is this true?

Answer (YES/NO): NO